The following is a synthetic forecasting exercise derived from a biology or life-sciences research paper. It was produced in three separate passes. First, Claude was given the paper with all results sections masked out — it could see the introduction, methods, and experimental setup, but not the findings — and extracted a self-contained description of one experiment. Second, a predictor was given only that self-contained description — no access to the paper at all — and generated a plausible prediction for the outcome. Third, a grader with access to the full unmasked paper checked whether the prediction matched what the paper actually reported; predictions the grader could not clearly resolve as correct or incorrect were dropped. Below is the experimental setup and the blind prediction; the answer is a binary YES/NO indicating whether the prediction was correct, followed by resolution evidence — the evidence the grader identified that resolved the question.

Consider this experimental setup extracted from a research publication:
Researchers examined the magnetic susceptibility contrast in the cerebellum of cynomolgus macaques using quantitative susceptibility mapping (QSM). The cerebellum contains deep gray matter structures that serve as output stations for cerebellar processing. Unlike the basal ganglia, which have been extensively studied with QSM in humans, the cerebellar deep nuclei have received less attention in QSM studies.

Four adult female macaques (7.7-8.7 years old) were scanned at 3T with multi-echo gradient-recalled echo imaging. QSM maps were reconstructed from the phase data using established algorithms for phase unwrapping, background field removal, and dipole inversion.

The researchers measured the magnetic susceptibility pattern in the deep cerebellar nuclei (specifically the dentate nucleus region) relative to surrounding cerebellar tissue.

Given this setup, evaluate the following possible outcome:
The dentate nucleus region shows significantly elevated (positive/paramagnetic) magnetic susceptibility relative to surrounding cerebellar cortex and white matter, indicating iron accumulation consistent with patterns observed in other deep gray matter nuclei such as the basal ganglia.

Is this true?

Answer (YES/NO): YES